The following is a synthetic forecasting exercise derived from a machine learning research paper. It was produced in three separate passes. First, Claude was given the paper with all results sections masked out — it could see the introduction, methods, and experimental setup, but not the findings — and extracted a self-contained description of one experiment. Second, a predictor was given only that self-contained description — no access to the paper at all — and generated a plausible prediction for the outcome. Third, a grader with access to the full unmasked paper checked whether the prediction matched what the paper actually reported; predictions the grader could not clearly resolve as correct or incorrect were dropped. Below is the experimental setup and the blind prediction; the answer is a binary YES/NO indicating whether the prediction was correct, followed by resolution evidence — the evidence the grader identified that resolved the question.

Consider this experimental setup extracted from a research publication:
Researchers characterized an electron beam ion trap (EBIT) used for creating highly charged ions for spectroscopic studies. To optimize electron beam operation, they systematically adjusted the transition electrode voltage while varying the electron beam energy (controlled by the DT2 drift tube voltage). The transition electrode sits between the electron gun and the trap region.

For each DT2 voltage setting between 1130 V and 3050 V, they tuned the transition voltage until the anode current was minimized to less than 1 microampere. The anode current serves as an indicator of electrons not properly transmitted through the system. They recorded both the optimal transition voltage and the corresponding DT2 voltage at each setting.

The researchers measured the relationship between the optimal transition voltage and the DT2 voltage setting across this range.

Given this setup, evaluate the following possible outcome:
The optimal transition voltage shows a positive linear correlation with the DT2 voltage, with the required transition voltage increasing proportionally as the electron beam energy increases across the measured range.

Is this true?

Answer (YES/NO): YES